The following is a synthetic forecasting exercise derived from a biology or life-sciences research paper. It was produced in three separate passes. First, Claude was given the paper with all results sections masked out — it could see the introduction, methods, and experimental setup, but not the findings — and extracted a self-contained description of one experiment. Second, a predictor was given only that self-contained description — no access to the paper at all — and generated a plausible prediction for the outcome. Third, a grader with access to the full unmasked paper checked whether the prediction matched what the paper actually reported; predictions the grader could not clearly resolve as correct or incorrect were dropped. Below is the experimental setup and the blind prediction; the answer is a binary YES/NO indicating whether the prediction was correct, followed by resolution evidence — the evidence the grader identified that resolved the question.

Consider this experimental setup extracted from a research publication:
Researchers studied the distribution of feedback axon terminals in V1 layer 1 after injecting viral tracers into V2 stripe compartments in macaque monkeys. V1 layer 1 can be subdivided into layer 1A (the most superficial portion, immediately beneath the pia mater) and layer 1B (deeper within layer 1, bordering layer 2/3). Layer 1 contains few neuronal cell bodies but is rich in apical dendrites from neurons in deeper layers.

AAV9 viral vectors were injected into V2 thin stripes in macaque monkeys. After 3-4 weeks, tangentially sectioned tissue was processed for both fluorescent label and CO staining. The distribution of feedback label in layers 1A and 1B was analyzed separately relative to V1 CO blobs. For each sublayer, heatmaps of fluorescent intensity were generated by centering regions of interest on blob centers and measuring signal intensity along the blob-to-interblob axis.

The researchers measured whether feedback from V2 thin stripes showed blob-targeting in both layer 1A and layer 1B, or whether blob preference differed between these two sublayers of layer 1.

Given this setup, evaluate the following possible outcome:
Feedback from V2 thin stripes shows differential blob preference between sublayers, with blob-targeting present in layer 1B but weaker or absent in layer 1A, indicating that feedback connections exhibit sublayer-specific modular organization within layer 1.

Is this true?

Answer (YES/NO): NO